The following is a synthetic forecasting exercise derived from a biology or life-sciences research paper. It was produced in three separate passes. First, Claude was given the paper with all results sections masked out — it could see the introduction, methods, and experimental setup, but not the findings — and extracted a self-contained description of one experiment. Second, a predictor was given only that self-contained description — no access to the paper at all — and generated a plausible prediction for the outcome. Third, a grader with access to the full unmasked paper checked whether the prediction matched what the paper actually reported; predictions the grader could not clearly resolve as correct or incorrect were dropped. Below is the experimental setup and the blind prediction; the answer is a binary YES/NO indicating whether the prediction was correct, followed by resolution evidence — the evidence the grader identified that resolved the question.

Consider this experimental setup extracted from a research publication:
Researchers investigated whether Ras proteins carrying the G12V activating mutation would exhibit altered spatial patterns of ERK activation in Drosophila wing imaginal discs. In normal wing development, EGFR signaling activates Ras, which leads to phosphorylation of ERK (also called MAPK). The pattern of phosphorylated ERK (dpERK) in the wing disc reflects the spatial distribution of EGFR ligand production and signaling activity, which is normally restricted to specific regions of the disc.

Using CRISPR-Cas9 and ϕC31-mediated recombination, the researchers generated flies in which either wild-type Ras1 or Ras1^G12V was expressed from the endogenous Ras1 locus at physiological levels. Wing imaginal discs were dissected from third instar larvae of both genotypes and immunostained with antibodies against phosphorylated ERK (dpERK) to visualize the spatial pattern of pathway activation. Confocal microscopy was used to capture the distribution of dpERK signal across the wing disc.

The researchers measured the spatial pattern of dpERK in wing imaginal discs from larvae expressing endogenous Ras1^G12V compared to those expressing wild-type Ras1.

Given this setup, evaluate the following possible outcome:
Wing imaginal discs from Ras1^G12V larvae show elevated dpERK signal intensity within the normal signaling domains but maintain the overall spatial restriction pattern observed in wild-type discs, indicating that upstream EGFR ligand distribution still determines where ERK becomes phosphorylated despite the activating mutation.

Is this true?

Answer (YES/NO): NO